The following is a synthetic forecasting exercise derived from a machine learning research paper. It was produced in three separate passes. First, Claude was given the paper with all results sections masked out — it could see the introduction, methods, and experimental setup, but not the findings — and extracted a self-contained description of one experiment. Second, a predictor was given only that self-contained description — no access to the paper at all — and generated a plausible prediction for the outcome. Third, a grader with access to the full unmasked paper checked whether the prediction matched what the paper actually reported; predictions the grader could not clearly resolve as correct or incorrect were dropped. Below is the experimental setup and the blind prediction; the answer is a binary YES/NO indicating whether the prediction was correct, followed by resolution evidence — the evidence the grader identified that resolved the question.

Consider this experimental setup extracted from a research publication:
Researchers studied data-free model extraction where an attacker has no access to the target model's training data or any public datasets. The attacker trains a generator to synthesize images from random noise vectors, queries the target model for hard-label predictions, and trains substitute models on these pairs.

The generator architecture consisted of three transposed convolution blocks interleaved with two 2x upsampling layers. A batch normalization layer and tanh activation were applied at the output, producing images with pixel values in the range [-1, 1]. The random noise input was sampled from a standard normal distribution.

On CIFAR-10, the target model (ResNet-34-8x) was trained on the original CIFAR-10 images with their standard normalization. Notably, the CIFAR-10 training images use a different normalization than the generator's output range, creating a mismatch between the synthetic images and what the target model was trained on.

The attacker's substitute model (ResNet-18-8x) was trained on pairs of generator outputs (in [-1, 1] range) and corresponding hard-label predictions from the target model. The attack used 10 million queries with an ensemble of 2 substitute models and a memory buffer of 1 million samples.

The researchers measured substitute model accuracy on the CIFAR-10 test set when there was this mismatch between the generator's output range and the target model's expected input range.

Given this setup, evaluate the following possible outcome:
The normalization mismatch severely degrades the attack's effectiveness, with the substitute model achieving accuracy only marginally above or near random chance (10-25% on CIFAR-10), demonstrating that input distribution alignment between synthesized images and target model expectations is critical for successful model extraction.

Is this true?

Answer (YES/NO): NO